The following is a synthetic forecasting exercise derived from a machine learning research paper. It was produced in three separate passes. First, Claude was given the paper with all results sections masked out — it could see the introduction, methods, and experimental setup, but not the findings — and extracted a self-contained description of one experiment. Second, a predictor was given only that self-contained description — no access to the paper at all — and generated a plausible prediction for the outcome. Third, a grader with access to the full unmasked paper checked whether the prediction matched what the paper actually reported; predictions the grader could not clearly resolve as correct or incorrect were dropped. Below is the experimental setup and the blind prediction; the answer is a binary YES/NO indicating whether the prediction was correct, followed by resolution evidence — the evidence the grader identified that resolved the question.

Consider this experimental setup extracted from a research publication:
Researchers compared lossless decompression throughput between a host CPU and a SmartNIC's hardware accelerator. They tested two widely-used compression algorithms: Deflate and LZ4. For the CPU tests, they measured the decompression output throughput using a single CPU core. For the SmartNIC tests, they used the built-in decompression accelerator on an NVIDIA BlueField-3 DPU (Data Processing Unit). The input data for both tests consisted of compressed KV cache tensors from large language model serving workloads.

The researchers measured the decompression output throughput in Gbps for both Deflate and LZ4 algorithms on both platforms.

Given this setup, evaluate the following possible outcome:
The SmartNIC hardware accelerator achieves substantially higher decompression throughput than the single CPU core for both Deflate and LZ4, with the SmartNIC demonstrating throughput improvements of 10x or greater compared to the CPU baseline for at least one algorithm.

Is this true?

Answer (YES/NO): YES